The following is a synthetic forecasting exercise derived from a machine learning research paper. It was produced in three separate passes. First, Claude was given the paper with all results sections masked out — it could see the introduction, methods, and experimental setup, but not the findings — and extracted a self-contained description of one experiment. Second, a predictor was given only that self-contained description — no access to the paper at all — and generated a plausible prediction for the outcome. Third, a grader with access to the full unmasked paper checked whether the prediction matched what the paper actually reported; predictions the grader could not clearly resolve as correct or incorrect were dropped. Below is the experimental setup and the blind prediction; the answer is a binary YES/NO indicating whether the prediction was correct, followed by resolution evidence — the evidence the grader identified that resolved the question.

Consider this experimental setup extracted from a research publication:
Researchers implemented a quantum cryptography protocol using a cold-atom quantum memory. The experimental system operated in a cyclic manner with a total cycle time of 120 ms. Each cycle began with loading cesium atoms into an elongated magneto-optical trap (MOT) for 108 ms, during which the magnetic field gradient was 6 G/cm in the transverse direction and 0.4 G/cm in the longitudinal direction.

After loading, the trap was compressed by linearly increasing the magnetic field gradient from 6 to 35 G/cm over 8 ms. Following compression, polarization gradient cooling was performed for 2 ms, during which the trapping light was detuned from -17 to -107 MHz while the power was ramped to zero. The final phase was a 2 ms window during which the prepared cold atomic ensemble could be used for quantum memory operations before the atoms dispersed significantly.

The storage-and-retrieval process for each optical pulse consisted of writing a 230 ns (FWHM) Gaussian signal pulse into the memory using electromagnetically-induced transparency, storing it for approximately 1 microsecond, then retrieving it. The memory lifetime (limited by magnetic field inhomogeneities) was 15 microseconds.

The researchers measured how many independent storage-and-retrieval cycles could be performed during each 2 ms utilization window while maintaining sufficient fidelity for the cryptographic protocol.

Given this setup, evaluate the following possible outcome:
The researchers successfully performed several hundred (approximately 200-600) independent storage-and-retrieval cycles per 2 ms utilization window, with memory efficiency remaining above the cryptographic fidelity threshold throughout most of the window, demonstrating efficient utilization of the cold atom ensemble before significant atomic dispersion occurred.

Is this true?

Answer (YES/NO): NO